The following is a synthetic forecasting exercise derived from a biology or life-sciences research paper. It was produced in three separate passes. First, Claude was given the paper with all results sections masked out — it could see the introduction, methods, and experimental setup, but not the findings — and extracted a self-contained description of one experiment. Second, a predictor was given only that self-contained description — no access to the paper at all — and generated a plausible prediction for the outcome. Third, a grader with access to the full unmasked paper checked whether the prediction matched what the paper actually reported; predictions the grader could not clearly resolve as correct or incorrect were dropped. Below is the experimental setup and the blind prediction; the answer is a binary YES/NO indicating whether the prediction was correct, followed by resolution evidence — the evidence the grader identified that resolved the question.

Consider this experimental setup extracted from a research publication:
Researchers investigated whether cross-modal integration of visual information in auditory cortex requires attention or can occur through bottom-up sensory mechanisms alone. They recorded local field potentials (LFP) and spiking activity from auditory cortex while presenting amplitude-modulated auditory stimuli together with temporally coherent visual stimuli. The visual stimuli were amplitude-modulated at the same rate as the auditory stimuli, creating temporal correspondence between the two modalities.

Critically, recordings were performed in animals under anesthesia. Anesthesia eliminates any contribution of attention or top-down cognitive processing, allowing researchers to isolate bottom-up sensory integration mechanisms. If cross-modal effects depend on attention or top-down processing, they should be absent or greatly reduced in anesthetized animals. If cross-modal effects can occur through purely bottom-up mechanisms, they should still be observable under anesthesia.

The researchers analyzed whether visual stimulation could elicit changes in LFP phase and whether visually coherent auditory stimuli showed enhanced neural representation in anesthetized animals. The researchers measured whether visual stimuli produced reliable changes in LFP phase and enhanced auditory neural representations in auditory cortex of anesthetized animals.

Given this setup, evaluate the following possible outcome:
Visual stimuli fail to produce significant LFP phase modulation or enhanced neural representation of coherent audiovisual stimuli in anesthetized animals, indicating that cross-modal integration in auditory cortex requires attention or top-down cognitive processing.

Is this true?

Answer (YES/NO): NO